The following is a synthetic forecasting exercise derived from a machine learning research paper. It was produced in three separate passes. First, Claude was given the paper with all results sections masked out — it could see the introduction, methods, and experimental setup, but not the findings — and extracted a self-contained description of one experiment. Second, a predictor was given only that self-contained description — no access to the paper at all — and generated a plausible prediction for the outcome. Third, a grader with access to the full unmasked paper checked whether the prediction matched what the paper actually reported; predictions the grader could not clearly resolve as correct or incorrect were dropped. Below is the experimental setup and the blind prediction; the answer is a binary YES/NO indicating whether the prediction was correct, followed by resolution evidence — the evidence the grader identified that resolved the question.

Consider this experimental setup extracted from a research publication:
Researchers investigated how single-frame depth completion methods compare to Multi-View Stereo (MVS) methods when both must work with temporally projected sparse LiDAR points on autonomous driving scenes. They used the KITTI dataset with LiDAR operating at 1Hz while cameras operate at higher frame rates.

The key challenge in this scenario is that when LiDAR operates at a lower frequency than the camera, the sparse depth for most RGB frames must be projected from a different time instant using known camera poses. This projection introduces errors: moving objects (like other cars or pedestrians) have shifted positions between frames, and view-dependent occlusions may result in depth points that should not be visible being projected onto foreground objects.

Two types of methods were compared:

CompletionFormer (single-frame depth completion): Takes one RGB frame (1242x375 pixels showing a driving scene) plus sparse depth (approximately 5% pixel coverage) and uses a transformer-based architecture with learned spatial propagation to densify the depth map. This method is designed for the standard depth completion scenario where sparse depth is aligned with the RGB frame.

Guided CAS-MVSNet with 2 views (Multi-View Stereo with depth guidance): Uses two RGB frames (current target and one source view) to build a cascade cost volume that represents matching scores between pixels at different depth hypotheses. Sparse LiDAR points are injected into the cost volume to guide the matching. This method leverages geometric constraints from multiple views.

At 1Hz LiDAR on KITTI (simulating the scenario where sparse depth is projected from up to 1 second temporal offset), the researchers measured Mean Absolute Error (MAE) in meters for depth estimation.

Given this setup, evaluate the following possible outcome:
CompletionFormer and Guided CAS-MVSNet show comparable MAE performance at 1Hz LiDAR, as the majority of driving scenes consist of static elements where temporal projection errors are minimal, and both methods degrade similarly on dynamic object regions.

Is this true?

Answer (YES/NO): NO